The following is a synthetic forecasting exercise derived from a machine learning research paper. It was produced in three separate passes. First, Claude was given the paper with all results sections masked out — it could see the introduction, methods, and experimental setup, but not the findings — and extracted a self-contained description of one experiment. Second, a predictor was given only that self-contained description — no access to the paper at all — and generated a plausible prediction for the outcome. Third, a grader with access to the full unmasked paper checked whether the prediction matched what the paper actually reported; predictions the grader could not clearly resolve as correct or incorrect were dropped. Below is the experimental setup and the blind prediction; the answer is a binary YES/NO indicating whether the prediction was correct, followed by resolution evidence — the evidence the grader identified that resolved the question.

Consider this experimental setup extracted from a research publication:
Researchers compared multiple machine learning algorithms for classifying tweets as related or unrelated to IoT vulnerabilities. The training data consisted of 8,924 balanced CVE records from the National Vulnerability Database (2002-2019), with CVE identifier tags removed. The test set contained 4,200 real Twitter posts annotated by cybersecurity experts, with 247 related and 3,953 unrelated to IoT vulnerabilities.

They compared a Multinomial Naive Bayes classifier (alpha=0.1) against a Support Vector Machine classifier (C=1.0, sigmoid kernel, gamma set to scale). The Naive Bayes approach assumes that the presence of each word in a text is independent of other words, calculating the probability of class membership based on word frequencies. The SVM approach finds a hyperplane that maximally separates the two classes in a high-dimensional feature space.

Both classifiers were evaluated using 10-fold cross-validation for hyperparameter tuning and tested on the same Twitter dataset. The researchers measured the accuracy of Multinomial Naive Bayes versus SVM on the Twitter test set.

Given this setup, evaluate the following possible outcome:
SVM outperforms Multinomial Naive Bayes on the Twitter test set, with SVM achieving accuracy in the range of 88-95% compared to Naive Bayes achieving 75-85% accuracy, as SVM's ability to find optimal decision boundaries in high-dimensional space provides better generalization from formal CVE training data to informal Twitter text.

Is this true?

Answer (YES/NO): NO